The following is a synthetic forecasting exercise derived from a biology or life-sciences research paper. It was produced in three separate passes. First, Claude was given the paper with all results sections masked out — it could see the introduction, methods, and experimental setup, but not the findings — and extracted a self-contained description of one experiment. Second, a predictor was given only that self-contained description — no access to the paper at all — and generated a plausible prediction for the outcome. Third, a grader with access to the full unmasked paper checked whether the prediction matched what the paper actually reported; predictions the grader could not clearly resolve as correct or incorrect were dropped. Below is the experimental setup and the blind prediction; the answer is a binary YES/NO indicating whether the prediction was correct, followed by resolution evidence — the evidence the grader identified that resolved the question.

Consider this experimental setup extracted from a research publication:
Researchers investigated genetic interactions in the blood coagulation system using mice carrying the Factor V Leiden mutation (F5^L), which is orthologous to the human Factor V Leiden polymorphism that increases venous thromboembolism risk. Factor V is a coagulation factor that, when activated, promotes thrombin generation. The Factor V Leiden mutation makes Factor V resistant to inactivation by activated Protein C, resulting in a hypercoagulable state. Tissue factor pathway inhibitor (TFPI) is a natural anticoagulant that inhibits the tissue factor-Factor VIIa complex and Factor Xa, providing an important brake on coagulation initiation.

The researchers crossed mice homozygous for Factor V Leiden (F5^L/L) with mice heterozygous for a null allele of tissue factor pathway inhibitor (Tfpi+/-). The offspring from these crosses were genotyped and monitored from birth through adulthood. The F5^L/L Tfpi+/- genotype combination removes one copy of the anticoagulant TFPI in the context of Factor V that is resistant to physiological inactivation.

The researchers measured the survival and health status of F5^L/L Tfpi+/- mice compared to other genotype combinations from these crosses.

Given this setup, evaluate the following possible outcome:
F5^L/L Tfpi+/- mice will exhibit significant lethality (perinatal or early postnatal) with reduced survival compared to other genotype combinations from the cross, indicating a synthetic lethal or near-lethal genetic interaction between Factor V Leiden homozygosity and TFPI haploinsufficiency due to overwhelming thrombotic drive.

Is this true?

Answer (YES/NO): YES